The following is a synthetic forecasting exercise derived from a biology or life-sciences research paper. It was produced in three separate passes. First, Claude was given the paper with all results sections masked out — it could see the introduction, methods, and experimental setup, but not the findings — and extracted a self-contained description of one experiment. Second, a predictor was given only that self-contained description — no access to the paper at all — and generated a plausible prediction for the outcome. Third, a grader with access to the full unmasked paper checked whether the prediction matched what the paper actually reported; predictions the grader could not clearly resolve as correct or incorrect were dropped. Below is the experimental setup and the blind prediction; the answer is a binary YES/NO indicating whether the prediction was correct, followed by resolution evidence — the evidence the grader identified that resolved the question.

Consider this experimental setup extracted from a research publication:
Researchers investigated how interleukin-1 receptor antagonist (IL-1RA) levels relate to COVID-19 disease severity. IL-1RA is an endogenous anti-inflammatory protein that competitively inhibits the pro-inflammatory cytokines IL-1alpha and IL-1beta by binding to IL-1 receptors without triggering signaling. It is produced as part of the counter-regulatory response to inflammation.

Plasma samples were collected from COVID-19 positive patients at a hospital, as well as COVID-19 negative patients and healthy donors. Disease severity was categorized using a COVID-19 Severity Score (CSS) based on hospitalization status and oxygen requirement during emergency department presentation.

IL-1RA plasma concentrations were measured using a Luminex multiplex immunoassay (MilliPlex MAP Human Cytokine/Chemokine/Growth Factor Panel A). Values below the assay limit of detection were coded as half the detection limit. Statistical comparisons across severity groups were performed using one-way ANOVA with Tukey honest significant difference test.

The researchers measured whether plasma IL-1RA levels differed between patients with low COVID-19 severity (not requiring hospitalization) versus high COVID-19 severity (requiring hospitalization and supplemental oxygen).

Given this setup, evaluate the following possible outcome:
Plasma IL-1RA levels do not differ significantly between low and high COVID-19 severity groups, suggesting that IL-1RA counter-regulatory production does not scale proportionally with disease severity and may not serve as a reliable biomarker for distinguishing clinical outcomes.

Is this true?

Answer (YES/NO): NO